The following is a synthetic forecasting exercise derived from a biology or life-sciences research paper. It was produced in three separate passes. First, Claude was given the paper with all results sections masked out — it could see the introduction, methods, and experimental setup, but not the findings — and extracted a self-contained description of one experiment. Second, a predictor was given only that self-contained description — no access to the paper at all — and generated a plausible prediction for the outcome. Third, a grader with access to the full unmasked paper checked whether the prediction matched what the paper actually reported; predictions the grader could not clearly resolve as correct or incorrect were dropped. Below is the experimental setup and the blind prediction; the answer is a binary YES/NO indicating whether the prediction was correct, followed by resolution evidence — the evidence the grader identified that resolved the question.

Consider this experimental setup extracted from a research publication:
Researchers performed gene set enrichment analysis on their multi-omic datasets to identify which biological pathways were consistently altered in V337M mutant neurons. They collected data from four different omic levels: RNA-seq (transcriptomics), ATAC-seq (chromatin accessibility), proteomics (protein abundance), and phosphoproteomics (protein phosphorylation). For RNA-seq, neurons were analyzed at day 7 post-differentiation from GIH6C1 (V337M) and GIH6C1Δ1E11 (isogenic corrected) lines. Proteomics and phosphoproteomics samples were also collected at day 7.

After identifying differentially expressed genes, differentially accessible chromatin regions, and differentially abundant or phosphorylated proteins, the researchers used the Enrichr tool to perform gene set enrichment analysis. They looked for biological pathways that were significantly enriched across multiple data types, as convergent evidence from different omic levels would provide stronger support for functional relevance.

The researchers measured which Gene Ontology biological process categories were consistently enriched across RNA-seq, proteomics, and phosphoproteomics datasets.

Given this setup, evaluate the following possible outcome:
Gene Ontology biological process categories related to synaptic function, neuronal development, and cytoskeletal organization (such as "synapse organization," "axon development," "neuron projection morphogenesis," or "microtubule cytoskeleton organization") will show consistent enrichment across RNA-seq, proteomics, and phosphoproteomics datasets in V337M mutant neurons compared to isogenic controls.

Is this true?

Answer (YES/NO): YES